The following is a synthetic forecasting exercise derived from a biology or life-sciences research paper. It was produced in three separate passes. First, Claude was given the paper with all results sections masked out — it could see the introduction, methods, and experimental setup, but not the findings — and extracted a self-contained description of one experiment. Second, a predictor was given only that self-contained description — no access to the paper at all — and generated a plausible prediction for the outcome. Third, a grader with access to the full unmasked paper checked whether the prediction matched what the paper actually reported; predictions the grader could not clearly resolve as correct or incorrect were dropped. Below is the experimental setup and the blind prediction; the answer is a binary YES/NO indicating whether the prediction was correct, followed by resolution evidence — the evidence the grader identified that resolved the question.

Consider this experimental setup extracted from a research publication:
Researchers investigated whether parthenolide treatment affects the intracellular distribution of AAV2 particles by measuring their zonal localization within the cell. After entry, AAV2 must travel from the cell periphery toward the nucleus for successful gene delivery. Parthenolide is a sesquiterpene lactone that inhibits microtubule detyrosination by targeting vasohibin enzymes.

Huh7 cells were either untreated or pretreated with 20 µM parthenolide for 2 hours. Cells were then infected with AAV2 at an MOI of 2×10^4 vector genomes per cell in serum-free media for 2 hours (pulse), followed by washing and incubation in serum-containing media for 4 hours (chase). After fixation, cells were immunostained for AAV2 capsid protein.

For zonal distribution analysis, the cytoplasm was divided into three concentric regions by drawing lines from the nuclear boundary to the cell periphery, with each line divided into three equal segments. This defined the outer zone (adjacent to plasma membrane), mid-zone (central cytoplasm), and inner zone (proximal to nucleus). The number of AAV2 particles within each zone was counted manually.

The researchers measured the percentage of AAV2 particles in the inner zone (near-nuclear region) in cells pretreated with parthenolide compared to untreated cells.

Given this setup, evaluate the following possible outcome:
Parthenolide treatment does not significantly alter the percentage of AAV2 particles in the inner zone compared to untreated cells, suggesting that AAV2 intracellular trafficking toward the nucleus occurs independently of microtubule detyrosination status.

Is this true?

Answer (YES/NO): NO